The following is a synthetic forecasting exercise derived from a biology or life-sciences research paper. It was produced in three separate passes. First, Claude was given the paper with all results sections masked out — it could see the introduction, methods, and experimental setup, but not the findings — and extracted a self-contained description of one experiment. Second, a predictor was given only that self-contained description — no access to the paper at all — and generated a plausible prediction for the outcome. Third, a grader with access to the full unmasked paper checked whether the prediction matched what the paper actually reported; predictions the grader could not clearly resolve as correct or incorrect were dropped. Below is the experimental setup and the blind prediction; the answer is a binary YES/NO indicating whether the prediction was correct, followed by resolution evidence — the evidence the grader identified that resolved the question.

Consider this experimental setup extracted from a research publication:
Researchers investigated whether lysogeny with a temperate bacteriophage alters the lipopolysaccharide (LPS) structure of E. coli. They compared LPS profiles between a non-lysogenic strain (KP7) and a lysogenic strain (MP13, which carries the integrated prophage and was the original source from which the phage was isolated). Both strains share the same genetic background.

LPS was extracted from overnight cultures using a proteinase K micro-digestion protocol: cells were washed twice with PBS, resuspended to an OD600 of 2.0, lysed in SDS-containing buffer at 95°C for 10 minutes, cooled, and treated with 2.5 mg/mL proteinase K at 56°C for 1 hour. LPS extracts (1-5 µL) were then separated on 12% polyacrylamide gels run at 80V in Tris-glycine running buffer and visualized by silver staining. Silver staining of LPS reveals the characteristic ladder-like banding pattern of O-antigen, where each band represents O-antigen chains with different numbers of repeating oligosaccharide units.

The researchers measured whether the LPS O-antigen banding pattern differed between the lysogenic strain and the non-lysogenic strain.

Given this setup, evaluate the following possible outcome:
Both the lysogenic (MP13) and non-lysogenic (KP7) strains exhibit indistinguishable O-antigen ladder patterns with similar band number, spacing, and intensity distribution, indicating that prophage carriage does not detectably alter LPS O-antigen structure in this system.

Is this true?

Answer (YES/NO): NO